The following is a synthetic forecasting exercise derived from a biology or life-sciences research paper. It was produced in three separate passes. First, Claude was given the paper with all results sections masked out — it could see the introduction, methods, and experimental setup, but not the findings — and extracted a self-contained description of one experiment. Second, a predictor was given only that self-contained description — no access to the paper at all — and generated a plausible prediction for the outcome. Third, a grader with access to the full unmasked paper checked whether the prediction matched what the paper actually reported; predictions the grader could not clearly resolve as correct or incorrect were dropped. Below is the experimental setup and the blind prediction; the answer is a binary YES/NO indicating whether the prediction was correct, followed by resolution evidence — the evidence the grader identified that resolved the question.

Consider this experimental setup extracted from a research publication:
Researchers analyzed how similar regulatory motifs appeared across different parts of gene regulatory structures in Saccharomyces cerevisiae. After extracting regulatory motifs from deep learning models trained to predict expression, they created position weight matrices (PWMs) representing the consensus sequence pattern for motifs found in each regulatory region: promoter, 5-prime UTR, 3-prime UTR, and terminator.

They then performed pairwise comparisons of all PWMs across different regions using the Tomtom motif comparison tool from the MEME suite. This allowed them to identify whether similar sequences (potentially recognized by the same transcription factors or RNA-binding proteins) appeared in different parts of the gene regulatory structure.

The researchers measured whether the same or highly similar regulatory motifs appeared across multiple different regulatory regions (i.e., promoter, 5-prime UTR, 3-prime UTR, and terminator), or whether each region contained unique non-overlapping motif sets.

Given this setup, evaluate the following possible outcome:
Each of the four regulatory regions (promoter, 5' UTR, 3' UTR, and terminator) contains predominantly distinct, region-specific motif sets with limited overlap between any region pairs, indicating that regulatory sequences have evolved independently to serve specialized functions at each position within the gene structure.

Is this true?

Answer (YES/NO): YES